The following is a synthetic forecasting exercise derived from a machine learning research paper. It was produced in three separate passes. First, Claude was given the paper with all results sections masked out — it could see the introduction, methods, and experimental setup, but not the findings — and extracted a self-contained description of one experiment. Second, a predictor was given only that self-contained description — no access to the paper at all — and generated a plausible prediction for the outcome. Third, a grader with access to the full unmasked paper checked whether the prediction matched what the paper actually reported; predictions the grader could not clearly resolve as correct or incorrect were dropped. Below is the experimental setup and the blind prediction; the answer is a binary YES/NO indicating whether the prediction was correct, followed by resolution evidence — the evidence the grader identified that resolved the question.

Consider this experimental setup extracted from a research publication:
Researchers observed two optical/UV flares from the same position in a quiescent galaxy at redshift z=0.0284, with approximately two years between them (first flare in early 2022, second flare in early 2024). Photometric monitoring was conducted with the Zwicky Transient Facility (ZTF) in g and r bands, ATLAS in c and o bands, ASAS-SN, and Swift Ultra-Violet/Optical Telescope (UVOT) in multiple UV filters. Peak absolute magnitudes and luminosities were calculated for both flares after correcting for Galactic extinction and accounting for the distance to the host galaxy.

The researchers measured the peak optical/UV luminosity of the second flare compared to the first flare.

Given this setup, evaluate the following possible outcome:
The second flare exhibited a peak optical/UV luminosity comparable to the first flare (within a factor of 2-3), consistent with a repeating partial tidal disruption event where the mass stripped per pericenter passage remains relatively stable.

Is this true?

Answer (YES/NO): YES